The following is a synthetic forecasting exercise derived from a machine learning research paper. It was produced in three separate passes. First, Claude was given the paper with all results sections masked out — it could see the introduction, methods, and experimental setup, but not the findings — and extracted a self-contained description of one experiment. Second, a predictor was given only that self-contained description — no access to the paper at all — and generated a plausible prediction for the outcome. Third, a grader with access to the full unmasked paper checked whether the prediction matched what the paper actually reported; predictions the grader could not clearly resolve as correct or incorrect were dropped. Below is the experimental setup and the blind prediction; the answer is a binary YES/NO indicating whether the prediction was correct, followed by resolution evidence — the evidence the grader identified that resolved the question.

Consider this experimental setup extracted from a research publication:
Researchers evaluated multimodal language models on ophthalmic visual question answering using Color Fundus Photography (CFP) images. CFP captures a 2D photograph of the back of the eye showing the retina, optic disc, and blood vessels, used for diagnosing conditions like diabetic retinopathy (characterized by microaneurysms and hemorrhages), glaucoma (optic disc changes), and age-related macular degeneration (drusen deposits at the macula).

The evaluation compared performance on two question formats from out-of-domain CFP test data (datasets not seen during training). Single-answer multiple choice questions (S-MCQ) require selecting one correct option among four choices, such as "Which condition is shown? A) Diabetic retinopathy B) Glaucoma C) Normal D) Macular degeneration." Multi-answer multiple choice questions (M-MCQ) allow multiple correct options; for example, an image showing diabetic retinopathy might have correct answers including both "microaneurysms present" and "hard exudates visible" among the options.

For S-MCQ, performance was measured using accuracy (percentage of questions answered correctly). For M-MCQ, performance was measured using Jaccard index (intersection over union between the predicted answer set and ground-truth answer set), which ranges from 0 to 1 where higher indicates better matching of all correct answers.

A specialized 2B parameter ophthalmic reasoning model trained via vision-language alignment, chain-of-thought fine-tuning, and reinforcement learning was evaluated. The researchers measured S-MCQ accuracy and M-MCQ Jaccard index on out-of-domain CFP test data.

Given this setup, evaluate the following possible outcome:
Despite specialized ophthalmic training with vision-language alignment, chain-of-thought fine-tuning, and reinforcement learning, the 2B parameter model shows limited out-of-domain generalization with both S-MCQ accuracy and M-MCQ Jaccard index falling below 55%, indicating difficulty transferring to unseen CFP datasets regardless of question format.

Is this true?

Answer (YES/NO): NO